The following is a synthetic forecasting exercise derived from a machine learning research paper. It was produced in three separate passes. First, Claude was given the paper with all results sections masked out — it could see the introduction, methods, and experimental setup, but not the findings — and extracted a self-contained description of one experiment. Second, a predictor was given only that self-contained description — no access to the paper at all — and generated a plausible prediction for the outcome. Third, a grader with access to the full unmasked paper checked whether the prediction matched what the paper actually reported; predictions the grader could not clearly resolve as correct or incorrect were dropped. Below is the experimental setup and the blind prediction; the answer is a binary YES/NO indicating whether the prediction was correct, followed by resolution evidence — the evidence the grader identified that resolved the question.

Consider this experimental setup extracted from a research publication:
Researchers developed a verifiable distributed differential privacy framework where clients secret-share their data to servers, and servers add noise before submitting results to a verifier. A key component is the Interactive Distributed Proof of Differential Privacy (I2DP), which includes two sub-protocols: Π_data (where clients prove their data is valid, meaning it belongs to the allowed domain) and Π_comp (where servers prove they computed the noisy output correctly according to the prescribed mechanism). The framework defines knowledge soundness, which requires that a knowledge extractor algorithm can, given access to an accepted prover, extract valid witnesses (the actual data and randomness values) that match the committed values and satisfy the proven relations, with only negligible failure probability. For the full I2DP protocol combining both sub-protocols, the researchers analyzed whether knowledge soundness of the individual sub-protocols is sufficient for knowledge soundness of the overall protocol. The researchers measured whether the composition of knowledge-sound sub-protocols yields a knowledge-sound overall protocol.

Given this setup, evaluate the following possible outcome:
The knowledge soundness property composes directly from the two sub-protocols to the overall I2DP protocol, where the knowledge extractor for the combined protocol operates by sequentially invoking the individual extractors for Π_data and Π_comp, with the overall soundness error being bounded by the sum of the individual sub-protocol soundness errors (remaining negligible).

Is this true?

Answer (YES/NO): YES